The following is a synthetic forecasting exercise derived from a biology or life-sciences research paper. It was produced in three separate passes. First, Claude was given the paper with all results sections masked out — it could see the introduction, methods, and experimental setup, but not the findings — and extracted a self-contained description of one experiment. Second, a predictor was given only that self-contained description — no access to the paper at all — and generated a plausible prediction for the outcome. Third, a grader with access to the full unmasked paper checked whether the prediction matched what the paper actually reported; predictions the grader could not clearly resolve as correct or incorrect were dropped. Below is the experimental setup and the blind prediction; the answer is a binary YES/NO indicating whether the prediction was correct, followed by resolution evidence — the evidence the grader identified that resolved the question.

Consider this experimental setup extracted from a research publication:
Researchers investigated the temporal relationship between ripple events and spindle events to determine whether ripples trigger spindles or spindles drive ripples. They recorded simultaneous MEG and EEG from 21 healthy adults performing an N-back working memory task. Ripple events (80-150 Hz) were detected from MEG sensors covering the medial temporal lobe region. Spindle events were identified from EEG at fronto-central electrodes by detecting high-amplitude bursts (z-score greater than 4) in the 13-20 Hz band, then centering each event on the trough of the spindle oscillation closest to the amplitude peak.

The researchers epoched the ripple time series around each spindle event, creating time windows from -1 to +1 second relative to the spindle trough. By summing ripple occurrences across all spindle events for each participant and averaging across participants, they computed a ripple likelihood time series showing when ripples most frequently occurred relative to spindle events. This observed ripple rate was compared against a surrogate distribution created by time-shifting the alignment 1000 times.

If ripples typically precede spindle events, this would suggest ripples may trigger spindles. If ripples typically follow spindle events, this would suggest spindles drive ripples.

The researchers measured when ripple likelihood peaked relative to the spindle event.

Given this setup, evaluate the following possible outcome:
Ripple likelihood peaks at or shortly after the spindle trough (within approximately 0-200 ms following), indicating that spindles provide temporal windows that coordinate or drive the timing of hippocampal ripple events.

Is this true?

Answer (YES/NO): NO